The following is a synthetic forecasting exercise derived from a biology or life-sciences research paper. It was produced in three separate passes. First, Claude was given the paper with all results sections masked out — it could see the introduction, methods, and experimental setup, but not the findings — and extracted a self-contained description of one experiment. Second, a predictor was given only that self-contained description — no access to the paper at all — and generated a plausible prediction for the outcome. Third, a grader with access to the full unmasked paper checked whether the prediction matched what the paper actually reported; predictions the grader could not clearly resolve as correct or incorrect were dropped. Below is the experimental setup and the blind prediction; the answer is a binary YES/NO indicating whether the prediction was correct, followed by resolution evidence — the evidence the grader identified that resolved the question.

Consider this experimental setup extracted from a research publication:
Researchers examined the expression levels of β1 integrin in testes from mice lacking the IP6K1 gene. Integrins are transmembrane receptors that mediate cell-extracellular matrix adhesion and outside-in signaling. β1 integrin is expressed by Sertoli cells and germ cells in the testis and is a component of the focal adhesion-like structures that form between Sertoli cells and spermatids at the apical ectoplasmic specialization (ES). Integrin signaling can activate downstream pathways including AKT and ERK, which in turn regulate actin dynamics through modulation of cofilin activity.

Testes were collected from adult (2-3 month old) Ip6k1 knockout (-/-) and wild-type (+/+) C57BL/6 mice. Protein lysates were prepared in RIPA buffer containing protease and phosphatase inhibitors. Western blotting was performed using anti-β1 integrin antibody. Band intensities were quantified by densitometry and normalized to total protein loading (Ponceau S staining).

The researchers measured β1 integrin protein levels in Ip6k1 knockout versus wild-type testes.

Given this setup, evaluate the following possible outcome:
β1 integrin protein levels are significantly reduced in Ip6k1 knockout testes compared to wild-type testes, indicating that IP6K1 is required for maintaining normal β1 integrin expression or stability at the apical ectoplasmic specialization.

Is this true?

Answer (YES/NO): NO